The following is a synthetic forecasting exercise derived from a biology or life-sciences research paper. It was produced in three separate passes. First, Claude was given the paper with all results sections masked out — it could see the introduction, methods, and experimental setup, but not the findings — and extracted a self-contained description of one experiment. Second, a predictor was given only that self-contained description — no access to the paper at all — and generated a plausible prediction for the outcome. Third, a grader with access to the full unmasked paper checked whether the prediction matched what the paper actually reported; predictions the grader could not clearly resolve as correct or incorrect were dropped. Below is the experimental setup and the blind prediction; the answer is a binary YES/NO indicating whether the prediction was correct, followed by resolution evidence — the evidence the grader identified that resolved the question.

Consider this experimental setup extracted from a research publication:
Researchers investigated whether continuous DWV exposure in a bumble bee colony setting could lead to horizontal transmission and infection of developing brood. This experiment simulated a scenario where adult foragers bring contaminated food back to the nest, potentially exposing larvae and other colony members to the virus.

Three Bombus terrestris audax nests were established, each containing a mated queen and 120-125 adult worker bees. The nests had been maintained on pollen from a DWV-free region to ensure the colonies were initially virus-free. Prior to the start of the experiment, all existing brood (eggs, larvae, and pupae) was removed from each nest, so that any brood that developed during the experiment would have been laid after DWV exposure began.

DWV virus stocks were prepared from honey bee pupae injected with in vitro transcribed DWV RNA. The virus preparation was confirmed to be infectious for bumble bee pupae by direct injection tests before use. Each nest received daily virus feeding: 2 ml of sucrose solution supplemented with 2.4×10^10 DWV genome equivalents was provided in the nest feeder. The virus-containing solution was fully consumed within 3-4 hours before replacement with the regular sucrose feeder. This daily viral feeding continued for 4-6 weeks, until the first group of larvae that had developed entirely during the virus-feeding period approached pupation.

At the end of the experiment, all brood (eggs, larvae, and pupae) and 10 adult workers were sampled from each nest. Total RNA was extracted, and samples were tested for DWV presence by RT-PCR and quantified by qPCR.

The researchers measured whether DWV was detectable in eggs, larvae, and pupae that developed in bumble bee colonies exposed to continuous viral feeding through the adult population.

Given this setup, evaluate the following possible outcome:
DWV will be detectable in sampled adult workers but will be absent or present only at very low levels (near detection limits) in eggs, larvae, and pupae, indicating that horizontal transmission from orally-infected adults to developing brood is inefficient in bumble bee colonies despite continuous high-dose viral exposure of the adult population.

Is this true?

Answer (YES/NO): NO